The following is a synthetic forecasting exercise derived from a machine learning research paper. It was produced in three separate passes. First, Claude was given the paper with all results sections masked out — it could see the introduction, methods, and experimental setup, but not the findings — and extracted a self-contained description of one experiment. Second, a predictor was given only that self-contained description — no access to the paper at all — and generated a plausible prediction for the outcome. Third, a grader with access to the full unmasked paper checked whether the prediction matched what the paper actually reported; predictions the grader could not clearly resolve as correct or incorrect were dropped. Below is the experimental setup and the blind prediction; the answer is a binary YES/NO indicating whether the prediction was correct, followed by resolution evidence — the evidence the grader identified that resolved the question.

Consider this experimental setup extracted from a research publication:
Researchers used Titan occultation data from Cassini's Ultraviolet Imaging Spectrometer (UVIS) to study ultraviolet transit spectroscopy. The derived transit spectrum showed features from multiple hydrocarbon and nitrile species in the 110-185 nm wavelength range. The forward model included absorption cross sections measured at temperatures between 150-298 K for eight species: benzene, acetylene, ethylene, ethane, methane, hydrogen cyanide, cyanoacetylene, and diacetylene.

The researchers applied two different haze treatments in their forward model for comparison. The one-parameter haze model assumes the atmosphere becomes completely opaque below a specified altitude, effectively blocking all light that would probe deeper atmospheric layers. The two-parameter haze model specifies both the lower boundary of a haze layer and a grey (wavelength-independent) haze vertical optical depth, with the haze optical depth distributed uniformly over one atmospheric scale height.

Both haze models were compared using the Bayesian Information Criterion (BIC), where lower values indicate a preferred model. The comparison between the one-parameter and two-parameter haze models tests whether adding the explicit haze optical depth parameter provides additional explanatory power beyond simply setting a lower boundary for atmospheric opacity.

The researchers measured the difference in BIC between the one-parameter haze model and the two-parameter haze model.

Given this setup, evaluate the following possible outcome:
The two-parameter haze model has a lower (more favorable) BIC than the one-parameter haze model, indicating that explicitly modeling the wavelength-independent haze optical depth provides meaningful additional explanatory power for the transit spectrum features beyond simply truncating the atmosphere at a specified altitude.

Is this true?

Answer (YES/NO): NO